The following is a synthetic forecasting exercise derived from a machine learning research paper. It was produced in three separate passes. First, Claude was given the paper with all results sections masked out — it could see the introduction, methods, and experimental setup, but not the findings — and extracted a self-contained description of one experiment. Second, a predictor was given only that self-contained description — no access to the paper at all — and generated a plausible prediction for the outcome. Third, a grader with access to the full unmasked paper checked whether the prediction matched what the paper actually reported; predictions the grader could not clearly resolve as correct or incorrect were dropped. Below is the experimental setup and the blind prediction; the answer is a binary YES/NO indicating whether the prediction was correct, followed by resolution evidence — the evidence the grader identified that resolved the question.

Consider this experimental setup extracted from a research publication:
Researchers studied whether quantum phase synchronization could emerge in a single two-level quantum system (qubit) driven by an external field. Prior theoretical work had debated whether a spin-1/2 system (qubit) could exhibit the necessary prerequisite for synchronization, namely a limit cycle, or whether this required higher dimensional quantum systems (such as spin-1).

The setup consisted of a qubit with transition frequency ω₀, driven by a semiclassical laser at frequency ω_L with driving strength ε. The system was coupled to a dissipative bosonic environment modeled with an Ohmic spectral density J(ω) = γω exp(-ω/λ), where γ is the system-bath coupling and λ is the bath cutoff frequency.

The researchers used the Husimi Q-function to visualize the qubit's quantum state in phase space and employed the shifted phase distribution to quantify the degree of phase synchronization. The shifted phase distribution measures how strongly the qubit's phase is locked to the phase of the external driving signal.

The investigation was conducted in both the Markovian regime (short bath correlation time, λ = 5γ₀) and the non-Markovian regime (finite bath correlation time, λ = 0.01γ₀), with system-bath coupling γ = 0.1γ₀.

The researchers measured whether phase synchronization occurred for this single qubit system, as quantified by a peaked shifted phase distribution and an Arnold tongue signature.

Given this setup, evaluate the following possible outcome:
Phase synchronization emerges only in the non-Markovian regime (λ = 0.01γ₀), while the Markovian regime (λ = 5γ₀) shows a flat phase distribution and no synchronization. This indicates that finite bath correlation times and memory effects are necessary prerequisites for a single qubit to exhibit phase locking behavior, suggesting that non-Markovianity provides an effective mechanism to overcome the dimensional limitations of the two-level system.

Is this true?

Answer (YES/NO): NO